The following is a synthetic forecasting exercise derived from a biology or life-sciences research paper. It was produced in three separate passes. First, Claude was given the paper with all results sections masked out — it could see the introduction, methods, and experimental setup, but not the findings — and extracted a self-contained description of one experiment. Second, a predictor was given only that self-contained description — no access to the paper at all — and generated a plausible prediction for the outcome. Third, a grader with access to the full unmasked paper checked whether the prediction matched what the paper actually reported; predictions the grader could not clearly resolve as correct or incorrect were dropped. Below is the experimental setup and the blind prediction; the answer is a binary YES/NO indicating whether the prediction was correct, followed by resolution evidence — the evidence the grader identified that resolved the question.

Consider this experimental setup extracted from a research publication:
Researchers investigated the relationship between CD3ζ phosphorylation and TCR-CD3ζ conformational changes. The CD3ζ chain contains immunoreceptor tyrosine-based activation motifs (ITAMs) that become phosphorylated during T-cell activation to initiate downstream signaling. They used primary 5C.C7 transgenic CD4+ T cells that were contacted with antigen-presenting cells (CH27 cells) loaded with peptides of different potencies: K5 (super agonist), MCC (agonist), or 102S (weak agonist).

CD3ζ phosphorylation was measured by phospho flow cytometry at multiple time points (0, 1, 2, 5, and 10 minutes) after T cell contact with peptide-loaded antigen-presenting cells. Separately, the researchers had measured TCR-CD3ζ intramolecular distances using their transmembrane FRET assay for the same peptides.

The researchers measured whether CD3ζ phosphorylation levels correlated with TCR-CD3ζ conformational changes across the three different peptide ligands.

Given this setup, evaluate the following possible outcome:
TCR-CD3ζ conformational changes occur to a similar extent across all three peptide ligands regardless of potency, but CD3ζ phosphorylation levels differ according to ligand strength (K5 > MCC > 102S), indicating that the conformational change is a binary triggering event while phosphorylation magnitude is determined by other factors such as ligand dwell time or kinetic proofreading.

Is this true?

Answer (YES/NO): NO